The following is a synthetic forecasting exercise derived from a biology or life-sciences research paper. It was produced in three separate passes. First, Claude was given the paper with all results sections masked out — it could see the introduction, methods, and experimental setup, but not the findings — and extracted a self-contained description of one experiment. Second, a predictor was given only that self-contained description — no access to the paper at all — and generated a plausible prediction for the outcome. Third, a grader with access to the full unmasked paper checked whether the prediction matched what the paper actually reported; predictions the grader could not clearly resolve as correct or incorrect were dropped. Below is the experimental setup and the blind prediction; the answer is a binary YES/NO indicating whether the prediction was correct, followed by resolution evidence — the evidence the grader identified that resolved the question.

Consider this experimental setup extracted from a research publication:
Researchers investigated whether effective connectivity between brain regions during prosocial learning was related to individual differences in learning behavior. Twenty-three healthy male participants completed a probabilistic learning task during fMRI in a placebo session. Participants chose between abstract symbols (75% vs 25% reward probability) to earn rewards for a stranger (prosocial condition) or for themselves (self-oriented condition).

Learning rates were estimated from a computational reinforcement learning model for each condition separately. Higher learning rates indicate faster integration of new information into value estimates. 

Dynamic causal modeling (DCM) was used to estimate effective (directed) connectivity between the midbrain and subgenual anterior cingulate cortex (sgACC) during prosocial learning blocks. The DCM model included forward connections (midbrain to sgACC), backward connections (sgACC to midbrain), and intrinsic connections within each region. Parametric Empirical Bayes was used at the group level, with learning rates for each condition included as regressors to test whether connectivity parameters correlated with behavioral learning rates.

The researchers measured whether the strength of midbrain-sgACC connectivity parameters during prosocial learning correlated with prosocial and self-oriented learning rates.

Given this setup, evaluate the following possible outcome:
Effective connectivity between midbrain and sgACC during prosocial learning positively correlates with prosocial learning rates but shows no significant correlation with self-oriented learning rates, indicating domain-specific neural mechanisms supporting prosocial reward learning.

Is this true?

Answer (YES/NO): YES